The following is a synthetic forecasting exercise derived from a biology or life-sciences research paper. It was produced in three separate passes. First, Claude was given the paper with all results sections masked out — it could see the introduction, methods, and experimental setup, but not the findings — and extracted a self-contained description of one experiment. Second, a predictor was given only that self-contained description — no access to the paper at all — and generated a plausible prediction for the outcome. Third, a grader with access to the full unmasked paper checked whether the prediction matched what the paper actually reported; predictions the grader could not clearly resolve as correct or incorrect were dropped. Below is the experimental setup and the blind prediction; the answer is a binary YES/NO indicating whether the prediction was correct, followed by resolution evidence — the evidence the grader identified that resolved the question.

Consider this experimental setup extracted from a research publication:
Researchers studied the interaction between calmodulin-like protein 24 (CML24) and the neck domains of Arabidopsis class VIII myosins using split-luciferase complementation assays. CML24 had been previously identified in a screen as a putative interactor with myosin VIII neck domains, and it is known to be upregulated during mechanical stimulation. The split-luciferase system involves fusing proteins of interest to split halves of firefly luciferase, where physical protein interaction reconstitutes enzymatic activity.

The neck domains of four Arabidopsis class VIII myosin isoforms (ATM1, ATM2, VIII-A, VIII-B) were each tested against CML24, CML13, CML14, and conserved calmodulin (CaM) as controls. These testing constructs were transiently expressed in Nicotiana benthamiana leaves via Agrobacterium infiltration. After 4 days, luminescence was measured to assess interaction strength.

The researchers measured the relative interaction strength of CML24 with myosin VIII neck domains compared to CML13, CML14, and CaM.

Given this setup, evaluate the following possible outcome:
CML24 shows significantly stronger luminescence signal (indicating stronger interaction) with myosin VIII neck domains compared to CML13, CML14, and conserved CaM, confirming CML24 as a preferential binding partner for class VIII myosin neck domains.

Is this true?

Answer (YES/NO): NO